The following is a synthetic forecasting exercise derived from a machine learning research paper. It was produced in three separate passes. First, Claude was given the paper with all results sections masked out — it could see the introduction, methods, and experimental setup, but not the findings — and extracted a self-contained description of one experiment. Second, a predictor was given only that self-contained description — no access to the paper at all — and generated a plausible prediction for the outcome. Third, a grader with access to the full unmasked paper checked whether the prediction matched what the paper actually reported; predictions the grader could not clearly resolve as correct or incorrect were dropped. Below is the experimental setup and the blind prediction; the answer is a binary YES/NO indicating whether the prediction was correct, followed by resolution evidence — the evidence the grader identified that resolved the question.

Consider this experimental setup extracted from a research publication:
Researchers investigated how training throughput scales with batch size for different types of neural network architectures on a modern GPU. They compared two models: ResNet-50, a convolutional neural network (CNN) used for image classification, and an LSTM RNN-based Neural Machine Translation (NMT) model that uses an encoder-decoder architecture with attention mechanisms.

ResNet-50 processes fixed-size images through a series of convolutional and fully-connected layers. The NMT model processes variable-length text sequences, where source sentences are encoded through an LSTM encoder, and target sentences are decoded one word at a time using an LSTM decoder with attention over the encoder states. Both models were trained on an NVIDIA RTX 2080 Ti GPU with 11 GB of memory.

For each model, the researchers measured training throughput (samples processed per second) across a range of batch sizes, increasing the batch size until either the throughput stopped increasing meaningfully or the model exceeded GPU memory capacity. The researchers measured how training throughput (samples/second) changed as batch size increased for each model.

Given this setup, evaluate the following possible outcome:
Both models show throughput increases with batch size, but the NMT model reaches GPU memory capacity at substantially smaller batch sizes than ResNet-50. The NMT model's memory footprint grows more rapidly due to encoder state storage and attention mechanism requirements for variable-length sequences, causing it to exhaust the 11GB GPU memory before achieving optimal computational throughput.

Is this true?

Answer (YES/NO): NO